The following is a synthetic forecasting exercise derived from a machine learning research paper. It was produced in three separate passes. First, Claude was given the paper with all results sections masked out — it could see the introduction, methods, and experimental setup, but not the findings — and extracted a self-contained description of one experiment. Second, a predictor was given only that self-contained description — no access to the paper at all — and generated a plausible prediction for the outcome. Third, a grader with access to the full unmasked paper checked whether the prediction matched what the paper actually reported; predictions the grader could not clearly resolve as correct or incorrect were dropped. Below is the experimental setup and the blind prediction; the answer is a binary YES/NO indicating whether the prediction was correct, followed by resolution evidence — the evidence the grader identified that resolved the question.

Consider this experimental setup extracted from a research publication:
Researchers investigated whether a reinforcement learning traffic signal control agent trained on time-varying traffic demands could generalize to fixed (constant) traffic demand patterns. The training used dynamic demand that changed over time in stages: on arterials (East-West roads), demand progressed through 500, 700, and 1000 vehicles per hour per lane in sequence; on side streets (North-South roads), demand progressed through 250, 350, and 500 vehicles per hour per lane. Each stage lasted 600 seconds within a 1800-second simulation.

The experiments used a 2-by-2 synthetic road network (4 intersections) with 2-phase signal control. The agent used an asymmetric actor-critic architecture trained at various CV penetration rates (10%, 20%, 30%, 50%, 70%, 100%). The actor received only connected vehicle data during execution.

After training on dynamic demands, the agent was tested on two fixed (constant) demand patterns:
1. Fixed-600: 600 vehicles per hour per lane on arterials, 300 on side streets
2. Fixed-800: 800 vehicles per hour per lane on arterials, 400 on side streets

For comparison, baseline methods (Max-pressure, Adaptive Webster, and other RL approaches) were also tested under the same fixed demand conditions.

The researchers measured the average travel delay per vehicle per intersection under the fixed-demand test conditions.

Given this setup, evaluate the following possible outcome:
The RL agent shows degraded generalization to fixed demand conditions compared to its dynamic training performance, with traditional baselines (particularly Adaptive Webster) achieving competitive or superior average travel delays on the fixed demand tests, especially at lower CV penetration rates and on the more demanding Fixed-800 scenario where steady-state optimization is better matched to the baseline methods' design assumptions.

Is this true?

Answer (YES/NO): NO